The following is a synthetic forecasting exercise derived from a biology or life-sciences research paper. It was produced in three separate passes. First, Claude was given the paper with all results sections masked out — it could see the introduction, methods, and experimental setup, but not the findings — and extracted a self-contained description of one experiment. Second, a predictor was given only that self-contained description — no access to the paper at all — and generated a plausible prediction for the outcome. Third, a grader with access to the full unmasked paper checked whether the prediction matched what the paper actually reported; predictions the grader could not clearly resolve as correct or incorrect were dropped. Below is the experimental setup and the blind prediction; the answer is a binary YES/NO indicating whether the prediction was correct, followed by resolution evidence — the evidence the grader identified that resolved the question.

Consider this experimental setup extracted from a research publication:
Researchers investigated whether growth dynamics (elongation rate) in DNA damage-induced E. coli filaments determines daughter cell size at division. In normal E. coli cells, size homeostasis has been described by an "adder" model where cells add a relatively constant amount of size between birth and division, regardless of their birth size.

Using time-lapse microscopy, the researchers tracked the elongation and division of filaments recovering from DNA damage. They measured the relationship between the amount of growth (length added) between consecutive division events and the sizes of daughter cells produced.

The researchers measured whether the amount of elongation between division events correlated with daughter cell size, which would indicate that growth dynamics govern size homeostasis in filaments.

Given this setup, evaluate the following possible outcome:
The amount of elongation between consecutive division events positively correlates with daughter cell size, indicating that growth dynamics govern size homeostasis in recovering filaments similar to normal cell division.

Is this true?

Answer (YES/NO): NO